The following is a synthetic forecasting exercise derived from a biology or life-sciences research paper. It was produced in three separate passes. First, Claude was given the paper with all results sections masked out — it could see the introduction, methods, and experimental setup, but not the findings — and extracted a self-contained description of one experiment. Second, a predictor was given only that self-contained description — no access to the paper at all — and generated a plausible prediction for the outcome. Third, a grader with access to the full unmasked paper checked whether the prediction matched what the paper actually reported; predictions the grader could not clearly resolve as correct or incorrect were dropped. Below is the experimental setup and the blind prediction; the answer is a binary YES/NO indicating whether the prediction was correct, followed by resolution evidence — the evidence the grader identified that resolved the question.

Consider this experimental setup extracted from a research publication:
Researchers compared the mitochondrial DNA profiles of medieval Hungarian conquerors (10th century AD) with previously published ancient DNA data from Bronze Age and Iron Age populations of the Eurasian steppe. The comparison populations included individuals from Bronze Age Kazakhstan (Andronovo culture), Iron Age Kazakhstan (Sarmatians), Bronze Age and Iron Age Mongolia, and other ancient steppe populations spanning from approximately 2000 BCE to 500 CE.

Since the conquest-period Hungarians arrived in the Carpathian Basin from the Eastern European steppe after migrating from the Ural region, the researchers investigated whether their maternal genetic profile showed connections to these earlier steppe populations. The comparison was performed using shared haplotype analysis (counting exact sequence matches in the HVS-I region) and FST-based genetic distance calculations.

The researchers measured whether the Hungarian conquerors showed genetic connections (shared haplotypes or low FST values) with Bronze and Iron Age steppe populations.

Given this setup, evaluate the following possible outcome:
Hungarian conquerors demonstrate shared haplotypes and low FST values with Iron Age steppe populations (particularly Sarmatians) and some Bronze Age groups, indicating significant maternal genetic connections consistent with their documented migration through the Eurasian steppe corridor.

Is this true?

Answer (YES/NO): YES